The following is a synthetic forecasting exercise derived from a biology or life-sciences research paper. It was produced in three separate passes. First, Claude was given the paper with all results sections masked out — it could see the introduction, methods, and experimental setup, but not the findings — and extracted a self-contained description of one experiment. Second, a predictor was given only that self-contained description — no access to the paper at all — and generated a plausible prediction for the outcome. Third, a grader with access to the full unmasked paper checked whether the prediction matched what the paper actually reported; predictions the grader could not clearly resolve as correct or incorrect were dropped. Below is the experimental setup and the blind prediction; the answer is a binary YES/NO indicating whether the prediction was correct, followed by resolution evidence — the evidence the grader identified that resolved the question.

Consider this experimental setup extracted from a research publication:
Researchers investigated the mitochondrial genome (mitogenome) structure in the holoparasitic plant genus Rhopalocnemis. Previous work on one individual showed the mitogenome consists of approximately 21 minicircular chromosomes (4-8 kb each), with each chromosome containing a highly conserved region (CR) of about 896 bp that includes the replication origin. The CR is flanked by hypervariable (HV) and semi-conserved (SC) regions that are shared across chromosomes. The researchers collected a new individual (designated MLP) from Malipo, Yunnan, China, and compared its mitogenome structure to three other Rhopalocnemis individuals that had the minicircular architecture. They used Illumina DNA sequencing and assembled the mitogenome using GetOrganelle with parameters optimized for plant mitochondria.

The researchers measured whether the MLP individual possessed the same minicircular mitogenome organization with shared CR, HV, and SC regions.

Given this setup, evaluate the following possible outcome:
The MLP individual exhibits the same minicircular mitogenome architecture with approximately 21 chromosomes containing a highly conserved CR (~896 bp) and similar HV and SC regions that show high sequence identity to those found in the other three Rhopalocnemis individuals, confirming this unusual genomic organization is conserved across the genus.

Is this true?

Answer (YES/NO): NO